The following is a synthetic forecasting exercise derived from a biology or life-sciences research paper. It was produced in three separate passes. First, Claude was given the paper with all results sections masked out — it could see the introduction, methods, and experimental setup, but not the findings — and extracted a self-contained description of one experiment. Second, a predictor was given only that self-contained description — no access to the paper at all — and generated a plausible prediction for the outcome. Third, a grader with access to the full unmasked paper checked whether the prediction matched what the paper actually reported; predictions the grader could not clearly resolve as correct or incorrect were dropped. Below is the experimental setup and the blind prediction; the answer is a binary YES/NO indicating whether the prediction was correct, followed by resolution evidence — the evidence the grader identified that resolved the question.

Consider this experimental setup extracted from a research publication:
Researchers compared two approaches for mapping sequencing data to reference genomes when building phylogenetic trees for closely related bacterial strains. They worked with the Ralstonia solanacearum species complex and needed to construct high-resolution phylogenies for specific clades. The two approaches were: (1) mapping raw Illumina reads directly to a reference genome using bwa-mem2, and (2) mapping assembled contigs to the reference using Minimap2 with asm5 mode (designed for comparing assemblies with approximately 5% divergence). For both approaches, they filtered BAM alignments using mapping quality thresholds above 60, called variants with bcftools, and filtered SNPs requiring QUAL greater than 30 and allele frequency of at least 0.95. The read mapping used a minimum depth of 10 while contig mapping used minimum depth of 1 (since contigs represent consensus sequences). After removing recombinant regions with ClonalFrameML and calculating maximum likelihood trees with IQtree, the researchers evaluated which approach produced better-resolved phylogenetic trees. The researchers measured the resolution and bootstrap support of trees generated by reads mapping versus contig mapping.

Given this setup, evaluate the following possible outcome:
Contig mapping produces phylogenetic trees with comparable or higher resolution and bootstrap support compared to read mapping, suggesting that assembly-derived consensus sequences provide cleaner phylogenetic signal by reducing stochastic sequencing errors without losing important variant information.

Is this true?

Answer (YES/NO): YES